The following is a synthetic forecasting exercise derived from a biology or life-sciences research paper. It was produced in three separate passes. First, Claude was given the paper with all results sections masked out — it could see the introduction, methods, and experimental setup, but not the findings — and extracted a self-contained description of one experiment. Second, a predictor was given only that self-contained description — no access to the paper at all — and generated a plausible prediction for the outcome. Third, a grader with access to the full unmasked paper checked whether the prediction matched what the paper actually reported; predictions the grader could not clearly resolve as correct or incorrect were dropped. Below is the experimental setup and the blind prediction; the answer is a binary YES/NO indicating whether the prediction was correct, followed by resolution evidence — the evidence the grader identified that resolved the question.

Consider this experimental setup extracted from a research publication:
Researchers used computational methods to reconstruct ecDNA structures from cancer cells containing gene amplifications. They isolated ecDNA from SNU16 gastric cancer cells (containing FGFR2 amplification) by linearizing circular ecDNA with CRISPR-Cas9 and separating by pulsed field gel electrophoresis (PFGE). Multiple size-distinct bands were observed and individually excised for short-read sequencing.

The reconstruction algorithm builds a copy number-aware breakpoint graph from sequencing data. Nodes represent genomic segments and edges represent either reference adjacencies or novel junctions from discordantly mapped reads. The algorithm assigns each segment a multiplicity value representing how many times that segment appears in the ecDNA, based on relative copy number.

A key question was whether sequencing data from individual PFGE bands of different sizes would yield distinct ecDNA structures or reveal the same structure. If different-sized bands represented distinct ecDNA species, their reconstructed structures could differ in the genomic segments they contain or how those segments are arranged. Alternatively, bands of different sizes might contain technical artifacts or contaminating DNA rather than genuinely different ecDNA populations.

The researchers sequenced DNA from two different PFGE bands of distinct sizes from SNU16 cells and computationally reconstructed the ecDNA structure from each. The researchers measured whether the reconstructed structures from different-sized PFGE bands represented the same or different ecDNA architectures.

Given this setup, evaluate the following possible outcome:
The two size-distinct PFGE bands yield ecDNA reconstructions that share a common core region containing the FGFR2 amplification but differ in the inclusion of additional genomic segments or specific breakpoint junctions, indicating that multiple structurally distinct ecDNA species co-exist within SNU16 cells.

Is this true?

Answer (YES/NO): YES